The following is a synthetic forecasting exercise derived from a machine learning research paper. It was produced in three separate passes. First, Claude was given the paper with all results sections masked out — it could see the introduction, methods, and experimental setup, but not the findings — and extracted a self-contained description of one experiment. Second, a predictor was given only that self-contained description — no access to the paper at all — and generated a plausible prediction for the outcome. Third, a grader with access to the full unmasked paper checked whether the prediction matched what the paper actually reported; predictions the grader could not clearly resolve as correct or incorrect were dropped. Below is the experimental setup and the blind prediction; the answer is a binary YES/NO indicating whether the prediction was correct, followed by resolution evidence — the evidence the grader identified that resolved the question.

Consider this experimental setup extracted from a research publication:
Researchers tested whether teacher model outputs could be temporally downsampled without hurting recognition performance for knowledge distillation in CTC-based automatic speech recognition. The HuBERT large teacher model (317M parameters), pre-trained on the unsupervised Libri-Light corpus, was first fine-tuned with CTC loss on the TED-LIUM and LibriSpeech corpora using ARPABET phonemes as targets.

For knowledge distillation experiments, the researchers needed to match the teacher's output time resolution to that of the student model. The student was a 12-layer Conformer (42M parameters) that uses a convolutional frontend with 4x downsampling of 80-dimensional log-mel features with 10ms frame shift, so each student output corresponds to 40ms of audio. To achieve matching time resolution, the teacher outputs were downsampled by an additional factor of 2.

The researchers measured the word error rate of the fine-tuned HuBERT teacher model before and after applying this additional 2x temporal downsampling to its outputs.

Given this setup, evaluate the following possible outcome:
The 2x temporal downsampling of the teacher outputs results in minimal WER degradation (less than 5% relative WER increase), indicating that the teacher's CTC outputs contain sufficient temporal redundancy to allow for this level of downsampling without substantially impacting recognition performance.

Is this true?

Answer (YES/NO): NO